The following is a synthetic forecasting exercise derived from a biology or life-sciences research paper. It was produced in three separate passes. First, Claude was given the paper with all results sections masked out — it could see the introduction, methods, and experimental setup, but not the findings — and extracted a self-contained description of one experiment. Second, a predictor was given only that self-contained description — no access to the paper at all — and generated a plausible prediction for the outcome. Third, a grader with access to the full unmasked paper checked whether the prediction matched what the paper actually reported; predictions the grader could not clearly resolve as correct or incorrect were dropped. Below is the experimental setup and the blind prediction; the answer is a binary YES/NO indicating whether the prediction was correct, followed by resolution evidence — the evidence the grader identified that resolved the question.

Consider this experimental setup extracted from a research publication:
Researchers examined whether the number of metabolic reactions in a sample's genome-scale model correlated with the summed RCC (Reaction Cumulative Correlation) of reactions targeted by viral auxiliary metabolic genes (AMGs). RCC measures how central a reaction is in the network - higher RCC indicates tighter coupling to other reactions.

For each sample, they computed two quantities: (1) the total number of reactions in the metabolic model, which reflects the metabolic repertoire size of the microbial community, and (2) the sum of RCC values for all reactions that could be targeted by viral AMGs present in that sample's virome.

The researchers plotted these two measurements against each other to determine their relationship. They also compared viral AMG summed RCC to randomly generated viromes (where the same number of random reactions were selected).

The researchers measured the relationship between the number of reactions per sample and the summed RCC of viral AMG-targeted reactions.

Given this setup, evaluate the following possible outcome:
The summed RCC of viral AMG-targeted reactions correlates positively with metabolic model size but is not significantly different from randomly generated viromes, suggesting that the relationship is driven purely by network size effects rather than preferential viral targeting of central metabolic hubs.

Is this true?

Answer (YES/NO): NO